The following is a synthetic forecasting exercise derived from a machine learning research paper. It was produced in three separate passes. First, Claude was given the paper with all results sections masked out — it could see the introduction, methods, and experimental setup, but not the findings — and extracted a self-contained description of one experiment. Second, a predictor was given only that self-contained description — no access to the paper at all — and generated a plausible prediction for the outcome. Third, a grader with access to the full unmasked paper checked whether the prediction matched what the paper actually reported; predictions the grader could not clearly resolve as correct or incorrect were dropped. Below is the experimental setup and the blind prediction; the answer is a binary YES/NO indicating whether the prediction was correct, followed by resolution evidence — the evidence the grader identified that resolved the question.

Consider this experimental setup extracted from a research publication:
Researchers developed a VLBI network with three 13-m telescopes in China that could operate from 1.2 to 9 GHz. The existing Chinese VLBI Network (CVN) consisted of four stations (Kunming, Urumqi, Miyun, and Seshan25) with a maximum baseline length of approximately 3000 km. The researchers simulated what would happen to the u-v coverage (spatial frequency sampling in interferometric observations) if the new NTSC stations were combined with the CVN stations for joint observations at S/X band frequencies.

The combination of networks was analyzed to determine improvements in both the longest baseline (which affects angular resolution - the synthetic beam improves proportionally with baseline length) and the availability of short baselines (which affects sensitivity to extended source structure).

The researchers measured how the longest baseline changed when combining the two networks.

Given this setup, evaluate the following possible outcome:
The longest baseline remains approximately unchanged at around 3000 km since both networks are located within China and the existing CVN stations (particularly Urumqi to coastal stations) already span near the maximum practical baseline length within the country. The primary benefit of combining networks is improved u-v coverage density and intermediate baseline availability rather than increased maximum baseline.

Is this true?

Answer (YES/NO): NO